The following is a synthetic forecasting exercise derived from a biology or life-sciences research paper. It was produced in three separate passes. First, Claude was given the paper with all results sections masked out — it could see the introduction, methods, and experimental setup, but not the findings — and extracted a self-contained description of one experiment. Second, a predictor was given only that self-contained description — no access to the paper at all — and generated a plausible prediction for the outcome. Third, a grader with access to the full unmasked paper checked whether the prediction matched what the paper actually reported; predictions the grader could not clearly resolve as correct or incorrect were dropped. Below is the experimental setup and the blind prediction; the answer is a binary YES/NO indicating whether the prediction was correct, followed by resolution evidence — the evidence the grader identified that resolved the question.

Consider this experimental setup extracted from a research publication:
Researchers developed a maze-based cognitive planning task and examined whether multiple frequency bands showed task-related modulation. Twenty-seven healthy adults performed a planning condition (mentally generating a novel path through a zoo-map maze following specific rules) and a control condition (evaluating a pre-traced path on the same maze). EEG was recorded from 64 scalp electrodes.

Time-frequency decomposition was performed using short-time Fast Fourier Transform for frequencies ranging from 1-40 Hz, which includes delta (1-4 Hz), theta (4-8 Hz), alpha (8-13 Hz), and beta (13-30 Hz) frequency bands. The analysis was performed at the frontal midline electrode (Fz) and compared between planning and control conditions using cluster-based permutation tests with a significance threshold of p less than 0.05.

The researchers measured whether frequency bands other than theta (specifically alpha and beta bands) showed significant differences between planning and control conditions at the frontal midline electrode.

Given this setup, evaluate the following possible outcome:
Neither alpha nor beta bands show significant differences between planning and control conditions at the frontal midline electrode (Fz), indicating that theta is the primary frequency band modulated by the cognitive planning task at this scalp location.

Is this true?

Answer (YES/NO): NO